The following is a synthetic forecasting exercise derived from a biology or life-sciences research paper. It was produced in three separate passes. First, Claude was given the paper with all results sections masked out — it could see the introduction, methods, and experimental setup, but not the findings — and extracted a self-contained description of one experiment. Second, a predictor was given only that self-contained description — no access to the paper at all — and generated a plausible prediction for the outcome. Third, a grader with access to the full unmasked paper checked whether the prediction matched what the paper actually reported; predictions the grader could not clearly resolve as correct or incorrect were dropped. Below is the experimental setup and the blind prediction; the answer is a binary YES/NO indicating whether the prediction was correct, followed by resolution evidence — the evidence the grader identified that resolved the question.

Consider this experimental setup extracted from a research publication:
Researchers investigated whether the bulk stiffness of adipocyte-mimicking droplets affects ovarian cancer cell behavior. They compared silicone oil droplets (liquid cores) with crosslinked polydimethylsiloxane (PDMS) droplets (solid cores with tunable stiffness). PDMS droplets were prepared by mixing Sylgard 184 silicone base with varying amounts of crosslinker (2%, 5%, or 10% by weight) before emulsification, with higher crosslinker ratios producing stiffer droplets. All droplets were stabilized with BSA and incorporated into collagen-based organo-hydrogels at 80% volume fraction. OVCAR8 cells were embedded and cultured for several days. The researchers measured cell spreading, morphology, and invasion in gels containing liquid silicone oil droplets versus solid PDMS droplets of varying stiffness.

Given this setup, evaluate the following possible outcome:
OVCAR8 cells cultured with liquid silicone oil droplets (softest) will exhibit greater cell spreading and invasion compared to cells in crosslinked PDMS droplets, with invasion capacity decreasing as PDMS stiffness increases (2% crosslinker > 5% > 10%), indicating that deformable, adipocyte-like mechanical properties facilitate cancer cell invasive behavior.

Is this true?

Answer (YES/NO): YES